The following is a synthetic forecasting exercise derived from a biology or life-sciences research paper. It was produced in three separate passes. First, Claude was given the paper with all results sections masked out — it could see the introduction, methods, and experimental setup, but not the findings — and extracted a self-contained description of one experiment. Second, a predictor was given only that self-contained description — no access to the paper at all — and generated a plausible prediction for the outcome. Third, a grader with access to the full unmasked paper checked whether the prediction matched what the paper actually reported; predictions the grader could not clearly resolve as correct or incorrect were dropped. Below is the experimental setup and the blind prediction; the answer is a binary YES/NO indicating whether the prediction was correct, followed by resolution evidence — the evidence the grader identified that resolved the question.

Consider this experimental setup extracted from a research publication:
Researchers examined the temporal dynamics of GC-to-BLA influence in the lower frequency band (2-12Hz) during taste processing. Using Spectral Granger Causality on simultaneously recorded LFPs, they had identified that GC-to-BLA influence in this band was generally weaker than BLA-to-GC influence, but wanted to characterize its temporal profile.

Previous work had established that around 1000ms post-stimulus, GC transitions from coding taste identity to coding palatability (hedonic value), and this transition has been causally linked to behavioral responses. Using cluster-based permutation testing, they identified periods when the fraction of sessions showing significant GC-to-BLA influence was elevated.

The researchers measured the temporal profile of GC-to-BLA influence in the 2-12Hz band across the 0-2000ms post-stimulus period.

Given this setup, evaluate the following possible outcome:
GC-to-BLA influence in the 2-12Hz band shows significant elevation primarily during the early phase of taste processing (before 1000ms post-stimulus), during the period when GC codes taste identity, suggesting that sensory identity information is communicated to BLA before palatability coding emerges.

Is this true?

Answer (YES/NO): NO